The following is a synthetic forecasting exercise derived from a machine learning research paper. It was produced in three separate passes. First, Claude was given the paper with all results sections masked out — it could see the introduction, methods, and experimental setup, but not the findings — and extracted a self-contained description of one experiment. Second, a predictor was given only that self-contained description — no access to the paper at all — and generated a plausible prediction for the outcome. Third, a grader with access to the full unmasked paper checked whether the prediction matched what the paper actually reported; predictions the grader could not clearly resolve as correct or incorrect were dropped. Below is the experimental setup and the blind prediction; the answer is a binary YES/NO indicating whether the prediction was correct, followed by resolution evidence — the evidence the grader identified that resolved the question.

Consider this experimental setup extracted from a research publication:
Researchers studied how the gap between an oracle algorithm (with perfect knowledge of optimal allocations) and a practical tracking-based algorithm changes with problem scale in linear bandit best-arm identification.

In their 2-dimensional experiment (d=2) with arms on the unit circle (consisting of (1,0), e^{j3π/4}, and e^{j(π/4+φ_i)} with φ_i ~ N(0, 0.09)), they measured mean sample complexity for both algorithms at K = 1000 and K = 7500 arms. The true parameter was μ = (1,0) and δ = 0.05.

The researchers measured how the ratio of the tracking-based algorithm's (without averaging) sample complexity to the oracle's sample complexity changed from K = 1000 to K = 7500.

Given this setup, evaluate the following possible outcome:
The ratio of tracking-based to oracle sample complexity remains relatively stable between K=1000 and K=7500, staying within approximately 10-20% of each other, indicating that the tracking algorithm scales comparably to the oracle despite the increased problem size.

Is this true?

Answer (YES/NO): NO